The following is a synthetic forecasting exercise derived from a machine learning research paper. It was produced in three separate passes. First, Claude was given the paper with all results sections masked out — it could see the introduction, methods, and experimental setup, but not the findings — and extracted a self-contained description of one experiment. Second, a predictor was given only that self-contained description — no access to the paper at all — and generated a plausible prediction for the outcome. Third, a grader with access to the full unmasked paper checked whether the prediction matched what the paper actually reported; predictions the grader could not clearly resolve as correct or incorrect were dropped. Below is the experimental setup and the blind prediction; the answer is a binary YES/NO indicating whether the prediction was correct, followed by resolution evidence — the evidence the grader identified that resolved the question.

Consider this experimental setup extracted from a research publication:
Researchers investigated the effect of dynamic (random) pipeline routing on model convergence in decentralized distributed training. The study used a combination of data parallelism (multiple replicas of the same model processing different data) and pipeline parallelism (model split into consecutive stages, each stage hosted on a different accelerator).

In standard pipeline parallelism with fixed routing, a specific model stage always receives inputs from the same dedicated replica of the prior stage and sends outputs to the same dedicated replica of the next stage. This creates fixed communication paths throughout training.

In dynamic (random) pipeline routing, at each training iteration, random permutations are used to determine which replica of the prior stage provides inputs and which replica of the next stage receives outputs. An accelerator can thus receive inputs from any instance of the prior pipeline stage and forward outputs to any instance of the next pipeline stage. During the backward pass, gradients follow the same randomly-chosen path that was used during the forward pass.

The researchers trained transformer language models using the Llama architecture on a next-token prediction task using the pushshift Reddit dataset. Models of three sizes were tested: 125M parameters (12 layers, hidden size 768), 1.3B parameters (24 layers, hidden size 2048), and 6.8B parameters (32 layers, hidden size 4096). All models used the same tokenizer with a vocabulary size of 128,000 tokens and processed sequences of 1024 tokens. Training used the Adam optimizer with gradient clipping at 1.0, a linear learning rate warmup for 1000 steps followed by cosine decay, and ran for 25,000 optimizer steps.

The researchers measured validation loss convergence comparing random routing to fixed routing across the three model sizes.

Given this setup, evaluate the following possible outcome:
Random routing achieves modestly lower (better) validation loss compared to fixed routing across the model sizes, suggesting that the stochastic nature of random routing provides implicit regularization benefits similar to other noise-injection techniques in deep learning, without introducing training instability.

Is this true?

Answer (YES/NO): NO